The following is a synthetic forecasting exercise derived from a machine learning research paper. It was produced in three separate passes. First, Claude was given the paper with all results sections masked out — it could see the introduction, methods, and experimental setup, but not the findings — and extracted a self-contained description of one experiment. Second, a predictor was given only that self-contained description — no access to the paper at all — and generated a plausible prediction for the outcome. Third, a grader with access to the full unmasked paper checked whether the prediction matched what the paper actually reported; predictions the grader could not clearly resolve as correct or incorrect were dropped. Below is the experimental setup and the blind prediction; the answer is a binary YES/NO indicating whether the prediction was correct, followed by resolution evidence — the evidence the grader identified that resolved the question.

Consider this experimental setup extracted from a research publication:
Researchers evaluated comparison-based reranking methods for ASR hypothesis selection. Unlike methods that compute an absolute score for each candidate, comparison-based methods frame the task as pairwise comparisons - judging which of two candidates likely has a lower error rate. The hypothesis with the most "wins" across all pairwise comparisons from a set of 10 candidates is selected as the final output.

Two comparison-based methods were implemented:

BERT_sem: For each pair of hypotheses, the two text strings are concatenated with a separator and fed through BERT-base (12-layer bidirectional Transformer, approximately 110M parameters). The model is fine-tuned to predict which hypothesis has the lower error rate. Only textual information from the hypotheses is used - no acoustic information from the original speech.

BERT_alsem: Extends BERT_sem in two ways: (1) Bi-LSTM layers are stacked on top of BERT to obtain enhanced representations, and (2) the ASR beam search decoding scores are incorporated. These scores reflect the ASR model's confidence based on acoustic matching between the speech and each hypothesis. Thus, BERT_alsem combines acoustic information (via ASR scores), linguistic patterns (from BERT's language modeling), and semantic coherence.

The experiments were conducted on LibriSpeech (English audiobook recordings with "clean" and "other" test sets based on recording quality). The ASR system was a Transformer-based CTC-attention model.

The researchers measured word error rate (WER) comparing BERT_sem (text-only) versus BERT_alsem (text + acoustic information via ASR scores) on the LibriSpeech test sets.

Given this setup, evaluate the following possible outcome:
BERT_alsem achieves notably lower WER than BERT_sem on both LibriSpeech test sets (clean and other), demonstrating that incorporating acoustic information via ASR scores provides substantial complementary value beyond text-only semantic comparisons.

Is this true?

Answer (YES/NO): NO